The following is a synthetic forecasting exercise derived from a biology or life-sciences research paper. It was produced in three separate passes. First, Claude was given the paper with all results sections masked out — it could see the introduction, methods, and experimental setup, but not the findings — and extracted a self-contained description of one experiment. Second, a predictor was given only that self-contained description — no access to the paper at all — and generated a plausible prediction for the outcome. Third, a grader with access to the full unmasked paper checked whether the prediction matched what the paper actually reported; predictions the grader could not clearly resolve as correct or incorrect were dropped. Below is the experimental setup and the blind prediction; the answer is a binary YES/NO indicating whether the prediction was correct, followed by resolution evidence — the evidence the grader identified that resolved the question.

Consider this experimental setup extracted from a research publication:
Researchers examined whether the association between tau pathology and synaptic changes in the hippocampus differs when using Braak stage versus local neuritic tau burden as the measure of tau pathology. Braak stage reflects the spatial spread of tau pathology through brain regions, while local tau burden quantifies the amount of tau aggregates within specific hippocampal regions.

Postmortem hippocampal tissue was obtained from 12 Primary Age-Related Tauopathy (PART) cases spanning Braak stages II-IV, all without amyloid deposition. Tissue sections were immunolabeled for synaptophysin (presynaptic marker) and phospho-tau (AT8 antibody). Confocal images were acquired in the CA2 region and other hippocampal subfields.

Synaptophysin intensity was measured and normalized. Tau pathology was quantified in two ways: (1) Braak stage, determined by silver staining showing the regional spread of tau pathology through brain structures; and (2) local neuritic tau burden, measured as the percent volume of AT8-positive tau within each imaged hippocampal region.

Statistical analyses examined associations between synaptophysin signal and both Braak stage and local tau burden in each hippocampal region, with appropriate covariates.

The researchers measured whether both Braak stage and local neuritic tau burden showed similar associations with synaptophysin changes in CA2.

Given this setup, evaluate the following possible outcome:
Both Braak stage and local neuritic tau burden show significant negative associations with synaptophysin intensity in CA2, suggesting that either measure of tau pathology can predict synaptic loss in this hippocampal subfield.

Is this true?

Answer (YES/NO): YES